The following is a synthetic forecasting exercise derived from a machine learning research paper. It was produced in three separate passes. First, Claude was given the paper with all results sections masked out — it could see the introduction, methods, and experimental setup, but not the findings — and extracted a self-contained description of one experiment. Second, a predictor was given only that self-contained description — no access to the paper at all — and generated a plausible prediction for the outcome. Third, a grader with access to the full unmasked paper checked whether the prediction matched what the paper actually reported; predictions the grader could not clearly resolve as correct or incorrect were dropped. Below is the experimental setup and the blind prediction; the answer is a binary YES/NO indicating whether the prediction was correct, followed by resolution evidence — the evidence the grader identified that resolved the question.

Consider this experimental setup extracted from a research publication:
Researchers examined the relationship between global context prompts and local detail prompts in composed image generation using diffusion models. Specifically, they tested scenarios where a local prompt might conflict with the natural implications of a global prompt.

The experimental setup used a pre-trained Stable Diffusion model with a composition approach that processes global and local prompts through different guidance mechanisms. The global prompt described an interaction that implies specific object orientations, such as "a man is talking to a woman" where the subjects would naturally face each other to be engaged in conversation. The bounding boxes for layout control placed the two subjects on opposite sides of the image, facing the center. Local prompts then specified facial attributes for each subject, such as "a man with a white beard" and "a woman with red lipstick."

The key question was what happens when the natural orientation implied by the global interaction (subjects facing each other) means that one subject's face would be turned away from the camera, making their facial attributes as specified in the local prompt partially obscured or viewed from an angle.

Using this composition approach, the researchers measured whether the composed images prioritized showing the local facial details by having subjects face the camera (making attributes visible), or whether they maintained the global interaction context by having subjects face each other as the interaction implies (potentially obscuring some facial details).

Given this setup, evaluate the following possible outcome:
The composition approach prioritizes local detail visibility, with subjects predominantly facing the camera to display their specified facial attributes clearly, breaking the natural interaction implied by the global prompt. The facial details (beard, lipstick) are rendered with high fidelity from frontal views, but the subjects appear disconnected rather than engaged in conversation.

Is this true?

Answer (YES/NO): NO